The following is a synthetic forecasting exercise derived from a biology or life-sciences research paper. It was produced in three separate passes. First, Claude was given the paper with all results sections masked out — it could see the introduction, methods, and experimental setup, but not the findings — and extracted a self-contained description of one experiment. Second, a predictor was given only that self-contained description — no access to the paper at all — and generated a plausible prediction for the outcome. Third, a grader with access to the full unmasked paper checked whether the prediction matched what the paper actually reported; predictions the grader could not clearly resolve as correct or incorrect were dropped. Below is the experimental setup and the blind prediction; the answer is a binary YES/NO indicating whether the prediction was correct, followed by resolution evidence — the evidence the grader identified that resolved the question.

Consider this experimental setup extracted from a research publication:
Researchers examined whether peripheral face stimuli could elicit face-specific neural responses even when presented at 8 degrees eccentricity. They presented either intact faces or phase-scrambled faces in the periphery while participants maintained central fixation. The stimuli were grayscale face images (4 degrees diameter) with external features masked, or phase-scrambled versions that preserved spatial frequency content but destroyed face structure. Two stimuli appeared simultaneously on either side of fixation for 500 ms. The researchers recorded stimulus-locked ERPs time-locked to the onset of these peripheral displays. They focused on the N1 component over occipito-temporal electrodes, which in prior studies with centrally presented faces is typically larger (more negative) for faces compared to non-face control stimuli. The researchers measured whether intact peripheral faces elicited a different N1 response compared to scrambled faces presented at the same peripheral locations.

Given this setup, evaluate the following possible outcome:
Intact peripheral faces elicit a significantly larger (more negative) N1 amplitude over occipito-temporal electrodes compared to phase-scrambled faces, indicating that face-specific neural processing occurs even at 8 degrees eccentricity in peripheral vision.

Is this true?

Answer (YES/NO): YES